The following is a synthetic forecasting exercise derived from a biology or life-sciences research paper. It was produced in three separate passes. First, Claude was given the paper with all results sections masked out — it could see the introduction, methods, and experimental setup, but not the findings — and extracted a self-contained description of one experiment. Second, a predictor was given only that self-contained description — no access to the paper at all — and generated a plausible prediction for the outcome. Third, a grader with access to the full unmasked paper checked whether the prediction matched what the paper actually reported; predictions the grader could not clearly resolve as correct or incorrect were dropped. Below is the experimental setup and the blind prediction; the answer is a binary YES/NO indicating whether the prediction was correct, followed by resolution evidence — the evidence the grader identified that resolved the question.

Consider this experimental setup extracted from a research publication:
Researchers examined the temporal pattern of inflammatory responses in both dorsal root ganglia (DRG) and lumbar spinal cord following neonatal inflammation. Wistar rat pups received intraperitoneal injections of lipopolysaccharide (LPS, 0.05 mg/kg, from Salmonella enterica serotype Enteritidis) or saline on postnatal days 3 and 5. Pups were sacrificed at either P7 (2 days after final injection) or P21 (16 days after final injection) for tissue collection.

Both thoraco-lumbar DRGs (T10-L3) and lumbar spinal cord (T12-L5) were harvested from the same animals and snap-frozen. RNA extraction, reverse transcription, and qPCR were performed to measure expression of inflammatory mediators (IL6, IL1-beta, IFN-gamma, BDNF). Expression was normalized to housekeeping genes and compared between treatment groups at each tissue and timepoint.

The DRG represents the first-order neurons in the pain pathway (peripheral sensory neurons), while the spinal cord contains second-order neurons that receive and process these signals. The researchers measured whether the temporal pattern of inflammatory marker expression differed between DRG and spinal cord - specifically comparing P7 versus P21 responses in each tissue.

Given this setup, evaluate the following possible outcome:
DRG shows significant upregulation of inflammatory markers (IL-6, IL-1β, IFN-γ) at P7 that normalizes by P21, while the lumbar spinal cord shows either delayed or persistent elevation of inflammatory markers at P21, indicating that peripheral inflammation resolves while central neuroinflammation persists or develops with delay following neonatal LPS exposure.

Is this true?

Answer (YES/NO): NO